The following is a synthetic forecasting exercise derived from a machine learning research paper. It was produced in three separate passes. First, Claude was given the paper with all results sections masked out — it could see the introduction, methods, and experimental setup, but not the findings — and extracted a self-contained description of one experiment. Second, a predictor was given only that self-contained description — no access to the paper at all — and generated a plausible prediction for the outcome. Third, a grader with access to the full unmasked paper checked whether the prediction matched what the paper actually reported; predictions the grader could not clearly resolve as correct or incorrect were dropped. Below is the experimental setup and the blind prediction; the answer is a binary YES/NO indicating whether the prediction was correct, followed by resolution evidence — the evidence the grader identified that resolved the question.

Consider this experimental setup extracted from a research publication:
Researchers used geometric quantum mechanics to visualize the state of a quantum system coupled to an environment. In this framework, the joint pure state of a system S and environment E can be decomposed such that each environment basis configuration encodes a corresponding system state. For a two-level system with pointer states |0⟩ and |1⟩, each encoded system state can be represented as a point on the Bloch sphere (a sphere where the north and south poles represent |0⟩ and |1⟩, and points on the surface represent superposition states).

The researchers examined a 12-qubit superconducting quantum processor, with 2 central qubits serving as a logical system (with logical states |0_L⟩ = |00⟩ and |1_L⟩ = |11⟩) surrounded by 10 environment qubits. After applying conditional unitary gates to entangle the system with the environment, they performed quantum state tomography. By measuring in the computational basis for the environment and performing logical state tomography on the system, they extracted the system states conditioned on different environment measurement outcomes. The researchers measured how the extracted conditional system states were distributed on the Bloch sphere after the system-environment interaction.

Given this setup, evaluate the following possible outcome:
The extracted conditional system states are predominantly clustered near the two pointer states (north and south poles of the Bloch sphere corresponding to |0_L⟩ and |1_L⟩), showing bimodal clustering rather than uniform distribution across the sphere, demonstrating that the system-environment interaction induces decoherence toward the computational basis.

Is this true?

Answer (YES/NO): YES